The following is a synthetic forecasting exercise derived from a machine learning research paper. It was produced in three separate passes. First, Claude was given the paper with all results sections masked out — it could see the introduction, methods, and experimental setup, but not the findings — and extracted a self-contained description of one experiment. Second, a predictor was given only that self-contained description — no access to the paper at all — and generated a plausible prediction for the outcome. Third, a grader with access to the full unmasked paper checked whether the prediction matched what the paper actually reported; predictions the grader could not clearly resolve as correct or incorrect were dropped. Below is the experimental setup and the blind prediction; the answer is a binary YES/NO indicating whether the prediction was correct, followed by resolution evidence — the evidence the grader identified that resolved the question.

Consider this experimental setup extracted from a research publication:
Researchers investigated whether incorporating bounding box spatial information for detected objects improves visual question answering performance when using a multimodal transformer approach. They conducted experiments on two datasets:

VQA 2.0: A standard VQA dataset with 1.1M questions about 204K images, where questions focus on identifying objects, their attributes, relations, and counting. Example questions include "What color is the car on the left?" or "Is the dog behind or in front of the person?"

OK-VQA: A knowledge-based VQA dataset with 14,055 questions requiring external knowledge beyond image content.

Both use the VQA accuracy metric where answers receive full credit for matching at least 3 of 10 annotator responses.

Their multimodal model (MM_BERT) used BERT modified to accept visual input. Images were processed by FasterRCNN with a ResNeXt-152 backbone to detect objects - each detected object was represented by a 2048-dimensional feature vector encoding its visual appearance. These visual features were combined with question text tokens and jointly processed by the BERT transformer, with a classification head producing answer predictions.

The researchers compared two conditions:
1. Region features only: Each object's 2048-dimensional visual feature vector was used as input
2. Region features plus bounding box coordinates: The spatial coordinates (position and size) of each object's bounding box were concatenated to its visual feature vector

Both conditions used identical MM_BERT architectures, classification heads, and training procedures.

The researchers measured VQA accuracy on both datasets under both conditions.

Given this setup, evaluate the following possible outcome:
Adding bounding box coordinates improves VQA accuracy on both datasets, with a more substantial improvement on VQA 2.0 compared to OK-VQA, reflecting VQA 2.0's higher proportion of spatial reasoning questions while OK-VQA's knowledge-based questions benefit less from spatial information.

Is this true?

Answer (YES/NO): NO